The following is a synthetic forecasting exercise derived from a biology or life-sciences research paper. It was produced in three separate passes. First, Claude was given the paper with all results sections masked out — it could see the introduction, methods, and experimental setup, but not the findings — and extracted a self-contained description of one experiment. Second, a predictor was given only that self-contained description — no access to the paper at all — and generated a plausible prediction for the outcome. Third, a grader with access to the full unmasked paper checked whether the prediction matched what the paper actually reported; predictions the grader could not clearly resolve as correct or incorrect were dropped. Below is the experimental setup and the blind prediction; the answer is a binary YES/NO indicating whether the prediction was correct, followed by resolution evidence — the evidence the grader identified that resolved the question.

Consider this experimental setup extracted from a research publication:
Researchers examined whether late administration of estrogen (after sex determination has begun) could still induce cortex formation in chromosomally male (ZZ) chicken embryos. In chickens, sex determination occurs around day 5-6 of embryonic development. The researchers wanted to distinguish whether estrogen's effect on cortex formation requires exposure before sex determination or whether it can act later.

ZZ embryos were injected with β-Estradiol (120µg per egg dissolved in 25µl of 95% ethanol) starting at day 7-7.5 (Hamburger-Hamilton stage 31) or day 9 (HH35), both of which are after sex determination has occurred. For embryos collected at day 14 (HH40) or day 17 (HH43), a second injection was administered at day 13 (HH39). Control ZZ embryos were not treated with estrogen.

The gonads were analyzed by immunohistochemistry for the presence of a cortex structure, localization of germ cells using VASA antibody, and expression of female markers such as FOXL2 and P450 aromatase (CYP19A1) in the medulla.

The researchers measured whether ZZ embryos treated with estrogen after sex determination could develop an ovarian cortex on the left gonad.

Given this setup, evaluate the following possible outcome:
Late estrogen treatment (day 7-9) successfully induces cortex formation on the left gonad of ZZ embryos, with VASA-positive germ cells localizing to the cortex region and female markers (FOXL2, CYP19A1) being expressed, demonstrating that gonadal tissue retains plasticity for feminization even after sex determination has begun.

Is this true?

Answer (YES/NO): NO